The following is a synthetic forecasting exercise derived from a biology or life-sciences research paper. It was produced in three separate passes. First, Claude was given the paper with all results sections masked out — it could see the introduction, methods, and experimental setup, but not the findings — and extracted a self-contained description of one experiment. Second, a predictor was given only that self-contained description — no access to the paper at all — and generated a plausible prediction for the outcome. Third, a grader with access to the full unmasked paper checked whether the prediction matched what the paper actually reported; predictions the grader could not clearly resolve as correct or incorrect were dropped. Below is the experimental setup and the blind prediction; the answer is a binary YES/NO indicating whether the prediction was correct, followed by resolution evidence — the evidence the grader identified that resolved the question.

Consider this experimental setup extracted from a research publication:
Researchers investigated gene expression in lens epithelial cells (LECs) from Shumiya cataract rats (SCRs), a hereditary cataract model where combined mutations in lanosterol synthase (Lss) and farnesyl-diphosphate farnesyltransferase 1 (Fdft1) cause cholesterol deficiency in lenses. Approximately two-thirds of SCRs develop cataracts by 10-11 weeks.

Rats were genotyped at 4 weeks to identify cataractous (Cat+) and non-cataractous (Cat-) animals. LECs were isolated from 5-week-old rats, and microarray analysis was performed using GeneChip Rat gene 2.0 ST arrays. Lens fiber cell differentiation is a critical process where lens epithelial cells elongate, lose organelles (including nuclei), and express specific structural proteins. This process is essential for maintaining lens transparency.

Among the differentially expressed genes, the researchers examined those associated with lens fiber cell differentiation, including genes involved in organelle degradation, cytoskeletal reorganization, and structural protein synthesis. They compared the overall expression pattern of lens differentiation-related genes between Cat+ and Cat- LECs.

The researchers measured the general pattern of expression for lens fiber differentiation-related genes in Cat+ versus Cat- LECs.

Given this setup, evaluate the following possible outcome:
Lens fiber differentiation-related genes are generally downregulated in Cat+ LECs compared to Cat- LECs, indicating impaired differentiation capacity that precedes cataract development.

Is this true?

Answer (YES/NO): YES